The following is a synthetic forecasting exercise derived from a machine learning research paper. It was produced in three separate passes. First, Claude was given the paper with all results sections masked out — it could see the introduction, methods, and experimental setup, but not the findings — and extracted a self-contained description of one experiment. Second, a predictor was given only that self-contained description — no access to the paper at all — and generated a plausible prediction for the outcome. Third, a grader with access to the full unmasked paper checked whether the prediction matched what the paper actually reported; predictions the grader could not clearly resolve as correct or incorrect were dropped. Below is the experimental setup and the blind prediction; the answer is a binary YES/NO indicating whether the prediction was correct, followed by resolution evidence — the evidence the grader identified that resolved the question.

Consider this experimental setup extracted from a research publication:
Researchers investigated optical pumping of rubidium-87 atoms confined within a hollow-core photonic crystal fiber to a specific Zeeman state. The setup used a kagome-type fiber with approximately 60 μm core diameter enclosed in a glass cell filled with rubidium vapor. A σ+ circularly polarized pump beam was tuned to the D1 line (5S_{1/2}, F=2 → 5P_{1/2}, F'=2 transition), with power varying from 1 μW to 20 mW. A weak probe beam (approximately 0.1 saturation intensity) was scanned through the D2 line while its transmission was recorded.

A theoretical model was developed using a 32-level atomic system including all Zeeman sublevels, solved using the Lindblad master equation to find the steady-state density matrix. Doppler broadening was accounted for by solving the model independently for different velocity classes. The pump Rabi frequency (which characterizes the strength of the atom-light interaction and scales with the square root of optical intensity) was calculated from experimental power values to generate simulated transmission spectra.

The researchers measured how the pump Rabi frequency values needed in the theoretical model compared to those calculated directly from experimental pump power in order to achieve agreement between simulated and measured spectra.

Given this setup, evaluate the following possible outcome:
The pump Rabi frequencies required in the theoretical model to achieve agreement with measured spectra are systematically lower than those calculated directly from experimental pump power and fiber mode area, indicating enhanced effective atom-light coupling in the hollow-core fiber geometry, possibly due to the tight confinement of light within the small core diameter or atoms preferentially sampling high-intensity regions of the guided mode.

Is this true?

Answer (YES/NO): NO